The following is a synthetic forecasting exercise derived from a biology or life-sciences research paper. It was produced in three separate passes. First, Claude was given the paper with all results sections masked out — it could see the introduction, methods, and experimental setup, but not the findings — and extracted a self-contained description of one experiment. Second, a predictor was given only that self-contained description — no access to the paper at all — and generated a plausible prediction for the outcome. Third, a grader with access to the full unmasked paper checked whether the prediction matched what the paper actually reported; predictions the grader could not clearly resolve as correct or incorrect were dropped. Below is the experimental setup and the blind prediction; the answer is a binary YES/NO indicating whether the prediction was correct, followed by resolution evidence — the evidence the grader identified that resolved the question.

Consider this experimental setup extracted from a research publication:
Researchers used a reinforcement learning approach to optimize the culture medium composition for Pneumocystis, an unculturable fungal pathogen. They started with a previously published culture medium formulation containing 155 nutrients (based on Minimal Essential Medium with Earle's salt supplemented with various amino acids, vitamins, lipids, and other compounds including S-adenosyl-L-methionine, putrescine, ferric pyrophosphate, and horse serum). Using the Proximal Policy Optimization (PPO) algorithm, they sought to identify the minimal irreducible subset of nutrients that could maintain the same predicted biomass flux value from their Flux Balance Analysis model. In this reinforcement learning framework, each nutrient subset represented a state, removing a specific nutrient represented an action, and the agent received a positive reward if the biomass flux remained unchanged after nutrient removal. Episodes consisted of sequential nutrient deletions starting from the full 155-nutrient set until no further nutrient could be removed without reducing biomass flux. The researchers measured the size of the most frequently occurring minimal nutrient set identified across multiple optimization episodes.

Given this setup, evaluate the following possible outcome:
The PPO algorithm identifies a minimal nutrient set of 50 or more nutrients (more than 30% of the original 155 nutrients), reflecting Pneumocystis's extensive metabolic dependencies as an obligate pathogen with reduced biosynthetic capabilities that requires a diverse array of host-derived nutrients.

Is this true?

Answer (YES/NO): NO